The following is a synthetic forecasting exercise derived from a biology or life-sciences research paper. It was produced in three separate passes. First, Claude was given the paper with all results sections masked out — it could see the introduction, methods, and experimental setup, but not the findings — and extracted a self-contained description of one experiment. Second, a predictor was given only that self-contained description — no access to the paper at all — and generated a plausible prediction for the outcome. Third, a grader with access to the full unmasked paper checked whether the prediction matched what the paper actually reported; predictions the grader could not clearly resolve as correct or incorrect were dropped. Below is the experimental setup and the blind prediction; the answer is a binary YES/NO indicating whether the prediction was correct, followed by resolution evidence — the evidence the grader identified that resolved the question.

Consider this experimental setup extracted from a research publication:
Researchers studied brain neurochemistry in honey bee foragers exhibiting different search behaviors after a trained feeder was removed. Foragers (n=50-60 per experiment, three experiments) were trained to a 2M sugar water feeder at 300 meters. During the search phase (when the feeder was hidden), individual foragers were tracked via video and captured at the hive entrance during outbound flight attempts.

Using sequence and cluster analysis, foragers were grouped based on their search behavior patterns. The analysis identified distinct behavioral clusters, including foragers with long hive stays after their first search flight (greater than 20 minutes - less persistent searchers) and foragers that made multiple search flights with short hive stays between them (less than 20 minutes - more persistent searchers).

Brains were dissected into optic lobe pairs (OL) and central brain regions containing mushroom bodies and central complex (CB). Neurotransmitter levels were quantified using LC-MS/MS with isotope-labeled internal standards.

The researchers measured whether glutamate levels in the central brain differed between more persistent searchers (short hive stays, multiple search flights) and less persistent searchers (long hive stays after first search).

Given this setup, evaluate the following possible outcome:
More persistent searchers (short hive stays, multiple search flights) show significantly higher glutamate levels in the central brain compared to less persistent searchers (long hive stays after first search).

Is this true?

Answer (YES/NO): NO